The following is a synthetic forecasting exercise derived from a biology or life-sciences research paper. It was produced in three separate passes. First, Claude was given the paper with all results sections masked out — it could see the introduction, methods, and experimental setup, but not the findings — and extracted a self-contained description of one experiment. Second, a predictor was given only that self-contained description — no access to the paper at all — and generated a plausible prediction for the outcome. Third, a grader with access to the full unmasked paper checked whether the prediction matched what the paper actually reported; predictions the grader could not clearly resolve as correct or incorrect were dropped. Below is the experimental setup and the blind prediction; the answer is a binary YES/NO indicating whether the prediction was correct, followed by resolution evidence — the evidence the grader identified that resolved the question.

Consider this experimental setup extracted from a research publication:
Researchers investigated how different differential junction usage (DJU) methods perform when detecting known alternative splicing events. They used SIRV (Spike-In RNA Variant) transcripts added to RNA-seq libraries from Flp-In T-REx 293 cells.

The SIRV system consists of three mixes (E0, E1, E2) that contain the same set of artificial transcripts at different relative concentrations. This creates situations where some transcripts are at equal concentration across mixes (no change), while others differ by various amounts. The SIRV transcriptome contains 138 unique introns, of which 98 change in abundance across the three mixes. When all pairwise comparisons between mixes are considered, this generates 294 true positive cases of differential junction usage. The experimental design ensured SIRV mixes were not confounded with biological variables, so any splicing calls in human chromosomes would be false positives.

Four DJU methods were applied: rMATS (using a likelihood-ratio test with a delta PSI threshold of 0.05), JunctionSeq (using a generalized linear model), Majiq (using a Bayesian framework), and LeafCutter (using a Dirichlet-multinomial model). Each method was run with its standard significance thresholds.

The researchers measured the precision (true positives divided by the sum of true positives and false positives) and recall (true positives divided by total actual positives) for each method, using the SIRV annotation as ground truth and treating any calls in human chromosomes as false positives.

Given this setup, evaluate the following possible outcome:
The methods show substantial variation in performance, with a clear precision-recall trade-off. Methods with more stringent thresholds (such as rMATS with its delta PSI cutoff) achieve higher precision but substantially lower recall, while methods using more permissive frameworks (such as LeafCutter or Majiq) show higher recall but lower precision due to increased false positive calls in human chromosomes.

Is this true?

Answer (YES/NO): NO